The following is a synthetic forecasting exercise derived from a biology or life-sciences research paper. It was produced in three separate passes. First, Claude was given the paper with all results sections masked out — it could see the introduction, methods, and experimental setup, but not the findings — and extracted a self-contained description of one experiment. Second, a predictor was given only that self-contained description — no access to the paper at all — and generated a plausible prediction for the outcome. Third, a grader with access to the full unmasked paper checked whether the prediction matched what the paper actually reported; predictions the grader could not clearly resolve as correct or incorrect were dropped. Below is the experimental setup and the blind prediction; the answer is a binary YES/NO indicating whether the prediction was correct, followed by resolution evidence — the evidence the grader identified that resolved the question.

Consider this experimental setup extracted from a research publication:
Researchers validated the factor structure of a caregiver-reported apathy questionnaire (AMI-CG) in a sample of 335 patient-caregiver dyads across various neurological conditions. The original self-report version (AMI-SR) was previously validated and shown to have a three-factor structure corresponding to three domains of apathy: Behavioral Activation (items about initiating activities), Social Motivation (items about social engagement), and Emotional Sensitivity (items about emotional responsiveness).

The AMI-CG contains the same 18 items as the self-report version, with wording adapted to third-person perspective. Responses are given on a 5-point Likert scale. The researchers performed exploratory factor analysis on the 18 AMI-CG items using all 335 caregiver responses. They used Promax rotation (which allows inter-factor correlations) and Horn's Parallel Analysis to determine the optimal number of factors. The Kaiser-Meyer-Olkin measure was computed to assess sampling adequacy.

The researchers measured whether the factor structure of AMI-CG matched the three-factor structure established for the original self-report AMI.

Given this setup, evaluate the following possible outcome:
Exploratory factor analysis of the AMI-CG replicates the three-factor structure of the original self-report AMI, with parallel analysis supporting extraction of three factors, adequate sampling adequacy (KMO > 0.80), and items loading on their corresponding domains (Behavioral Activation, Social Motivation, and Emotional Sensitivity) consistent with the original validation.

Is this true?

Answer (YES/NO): YES